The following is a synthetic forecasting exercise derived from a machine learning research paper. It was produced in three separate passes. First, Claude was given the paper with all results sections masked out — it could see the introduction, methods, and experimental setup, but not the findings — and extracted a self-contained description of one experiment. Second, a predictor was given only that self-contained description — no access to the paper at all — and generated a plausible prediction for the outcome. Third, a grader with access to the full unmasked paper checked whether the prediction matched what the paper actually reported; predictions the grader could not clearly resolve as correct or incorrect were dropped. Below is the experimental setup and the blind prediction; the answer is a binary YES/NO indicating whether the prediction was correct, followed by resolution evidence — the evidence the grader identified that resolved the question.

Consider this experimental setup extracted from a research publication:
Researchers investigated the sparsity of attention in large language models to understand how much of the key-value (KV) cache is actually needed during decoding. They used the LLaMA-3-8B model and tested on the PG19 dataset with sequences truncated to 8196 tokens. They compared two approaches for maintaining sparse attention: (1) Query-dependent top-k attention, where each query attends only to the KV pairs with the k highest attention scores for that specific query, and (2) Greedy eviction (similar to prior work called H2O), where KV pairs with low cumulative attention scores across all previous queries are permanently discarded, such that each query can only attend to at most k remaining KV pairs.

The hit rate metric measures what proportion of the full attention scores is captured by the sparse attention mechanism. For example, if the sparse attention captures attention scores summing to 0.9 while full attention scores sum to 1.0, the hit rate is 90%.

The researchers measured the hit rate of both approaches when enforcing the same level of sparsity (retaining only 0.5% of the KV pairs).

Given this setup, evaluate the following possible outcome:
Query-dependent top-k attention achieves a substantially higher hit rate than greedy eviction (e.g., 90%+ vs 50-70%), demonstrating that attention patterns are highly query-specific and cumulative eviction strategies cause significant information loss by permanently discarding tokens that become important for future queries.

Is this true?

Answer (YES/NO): YES